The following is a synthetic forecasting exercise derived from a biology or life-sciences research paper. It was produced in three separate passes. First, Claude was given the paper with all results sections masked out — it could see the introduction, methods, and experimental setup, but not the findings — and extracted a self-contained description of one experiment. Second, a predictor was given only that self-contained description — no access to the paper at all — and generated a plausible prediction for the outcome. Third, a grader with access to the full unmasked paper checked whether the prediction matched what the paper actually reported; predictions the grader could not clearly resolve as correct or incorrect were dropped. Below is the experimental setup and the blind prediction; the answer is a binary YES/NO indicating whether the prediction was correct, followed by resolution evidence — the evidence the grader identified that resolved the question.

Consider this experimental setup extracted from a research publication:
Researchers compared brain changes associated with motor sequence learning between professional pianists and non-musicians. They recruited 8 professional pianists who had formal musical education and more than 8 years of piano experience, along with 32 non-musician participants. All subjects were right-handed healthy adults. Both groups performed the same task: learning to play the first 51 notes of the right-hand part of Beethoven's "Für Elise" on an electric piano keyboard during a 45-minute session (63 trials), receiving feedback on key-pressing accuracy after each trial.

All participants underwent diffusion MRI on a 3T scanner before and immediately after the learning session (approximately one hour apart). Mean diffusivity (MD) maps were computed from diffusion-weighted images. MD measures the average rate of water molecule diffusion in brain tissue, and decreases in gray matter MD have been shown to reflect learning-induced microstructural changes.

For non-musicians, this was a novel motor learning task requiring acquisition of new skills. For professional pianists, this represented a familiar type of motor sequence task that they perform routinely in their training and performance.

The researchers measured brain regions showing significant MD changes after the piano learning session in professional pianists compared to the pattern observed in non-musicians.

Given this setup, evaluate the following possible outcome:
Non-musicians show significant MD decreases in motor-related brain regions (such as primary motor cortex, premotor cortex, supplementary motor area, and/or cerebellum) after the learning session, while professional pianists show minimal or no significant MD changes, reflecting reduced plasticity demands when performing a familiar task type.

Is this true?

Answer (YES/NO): NO